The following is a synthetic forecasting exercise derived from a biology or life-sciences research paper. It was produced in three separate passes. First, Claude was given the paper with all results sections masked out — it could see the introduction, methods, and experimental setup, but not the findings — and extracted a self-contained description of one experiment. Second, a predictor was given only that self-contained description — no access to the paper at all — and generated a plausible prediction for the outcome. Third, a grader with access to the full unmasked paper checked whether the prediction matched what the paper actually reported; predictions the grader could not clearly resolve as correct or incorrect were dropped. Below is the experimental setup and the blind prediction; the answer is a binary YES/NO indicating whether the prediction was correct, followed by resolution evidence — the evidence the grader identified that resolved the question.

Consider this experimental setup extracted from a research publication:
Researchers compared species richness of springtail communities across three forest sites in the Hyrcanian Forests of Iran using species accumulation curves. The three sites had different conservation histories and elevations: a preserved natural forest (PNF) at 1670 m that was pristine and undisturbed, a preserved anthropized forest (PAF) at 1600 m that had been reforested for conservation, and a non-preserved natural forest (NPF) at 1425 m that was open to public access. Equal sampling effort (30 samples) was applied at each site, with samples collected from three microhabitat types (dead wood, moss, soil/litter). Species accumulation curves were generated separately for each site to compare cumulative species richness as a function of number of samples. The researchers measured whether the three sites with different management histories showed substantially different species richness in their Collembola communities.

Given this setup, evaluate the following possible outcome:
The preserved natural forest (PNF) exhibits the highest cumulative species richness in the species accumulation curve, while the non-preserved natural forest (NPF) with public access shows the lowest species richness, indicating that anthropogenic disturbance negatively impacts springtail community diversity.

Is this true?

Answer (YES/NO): NO